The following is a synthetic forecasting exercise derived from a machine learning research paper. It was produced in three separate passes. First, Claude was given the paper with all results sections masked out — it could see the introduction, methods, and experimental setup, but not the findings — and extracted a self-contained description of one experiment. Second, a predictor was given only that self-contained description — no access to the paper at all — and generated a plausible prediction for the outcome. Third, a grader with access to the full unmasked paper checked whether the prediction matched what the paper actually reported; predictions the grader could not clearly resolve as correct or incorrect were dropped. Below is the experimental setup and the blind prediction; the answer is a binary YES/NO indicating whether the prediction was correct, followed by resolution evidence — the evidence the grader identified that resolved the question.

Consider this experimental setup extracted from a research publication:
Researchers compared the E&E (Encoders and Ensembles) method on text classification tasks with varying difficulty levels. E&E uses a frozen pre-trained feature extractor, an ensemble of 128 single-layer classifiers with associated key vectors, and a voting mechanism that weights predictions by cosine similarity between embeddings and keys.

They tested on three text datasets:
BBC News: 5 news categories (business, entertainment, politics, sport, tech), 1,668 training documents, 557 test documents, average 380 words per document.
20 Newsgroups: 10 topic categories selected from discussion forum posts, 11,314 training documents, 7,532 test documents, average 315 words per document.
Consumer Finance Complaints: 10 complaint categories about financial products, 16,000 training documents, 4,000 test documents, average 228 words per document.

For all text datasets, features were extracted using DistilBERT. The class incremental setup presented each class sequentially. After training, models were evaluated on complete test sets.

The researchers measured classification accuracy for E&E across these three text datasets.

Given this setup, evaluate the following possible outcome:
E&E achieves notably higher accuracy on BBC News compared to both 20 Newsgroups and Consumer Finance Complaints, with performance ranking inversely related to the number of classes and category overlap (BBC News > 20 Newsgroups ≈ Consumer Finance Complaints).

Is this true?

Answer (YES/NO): YES